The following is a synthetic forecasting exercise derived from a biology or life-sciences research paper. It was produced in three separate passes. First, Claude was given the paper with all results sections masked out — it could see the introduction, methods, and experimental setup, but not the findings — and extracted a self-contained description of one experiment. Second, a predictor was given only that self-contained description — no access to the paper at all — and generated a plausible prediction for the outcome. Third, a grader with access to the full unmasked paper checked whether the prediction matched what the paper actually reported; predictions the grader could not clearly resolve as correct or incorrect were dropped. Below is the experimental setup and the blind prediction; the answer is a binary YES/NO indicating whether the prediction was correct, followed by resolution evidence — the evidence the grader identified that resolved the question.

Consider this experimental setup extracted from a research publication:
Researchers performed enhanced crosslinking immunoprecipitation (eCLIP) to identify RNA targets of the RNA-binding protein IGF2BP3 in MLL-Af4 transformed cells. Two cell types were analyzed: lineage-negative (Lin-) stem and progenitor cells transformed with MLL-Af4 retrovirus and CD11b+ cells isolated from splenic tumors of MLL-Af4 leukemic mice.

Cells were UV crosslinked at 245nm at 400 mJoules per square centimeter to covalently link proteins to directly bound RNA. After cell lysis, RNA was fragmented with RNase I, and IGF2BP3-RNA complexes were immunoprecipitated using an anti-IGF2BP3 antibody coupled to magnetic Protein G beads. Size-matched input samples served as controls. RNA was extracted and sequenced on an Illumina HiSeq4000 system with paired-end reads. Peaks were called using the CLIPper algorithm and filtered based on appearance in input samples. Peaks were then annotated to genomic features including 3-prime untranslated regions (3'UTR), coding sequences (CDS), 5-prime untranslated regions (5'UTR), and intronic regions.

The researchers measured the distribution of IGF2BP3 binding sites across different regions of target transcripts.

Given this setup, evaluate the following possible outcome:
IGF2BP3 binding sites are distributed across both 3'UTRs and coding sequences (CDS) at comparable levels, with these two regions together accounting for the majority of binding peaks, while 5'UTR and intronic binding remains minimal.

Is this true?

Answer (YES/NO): NO